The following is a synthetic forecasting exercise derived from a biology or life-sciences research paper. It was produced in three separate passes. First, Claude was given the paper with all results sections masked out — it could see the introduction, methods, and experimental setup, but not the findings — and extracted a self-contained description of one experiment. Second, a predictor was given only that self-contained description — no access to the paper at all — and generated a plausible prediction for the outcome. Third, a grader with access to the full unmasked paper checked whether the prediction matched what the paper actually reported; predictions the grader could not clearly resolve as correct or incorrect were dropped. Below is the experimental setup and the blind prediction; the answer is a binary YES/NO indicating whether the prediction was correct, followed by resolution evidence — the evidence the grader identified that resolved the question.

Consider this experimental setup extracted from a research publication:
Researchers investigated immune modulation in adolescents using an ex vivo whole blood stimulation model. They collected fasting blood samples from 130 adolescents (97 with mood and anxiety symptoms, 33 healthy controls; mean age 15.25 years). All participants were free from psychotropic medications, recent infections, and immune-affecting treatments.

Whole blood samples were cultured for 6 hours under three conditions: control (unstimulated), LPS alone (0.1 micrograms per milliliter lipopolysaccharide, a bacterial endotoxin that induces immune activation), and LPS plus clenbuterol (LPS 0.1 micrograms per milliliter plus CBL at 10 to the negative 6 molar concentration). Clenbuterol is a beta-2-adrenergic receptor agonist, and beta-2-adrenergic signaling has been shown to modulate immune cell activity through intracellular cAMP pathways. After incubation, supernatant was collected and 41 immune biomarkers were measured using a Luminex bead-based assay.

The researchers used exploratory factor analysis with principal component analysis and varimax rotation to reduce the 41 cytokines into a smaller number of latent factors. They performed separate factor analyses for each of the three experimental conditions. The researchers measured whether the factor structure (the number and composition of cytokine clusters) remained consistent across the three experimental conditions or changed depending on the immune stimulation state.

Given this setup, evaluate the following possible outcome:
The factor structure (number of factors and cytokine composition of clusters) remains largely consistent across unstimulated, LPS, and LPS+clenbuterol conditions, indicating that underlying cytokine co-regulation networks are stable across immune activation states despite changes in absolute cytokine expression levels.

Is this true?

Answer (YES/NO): YES